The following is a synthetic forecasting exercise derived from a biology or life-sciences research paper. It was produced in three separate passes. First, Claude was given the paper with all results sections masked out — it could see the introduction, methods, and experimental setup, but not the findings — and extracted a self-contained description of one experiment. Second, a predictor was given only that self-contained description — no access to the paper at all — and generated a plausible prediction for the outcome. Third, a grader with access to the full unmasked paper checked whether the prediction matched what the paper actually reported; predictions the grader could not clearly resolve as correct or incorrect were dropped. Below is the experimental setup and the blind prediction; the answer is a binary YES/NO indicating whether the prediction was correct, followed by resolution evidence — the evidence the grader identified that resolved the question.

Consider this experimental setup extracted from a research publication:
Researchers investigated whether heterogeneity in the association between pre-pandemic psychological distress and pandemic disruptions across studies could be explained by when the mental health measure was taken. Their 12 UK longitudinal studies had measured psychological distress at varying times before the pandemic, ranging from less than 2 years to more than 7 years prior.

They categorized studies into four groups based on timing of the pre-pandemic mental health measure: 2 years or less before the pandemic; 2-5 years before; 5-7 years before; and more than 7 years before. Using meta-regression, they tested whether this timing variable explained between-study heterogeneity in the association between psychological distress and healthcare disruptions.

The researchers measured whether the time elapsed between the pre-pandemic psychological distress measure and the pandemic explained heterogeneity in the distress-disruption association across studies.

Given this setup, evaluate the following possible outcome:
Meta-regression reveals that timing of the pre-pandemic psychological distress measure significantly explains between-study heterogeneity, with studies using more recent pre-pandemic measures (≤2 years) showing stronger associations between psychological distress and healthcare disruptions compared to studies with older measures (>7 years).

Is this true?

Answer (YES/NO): NO